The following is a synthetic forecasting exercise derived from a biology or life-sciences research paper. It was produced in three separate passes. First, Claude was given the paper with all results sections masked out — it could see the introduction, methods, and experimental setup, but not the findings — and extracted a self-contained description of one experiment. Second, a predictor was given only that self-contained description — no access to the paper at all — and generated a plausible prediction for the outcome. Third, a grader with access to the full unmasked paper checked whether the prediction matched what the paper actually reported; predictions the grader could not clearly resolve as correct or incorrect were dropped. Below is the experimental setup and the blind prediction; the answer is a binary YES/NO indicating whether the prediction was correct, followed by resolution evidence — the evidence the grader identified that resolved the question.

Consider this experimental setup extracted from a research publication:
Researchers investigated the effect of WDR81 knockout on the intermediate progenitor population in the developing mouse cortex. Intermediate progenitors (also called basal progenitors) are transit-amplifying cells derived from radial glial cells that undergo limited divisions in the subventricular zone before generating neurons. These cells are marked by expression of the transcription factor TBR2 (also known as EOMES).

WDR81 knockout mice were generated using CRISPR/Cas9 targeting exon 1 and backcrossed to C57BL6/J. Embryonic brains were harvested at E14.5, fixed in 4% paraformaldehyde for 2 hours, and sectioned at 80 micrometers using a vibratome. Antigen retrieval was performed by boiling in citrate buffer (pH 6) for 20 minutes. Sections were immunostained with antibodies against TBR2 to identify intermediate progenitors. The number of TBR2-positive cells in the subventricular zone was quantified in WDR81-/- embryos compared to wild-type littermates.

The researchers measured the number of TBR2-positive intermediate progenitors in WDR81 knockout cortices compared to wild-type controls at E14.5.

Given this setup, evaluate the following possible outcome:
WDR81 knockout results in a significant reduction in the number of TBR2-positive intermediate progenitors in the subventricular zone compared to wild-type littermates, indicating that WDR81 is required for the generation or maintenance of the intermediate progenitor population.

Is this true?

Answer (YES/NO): NO